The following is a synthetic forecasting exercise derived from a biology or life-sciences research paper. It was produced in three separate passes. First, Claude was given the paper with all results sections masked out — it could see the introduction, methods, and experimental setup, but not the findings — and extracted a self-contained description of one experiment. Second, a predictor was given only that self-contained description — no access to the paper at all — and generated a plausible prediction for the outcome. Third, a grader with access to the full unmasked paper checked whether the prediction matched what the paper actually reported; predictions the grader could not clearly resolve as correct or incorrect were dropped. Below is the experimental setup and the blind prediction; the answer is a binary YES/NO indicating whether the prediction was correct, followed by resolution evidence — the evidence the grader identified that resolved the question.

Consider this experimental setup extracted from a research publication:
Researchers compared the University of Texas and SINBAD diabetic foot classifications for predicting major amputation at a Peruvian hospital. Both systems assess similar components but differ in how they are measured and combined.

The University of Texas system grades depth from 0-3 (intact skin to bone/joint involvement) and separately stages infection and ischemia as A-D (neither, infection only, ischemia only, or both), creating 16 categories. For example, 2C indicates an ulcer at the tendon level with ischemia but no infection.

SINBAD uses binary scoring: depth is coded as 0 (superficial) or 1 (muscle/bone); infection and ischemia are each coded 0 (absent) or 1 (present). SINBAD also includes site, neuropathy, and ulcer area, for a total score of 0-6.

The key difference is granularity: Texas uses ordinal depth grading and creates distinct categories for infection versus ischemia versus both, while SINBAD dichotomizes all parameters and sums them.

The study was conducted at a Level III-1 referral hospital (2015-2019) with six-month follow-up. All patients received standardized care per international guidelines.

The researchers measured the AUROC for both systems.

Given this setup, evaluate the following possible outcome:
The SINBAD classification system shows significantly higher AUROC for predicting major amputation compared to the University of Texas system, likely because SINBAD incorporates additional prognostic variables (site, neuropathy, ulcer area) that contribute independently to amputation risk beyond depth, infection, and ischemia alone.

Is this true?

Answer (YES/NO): NO